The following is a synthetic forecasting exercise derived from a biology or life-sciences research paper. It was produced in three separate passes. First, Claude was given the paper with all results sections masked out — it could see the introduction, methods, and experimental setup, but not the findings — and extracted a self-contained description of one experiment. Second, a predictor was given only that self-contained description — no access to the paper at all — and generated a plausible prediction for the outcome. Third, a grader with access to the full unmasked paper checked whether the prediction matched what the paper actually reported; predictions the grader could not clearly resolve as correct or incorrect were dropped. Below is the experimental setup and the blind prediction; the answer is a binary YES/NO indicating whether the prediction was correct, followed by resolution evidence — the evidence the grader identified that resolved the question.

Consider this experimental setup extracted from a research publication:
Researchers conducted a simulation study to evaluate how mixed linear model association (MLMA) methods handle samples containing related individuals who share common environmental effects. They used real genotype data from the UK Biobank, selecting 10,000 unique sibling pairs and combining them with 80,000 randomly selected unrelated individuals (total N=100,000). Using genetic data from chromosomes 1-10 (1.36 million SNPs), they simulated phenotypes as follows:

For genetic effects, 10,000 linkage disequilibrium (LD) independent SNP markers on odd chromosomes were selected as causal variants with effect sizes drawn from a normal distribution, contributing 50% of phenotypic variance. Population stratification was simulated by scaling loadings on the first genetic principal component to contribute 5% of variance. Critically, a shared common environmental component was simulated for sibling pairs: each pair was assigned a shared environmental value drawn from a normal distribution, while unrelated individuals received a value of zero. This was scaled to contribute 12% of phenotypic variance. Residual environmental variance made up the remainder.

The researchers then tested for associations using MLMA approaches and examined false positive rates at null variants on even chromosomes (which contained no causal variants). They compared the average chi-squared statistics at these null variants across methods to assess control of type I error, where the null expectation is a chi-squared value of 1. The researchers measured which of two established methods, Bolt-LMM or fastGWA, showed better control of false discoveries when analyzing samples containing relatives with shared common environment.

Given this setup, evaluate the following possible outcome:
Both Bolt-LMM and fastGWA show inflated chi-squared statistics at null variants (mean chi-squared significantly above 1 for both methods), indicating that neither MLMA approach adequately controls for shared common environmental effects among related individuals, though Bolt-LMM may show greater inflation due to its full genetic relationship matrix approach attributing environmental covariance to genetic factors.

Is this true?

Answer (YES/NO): NO